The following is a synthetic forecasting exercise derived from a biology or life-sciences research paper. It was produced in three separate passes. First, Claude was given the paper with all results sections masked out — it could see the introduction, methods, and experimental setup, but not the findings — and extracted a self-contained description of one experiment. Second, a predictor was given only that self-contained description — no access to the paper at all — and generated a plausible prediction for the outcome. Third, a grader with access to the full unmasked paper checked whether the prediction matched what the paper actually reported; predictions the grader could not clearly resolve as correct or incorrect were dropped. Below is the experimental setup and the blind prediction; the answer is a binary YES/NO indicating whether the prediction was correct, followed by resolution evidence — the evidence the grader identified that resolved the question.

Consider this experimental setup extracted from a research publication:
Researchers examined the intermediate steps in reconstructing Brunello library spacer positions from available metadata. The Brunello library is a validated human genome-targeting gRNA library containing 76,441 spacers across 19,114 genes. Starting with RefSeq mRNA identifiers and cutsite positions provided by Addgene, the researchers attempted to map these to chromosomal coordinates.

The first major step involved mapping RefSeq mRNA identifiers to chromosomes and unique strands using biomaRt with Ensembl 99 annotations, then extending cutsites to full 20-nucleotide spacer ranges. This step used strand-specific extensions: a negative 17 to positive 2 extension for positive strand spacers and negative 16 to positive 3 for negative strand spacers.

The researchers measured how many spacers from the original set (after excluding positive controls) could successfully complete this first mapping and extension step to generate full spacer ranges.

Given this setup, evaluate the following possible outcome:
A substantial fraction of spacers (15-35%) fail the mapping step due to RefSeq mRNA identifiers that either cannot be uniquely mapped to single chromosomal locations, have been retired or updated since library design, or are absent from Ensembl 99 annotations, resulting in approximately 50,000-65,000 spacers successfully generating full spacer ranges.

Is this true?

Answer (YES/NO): NO